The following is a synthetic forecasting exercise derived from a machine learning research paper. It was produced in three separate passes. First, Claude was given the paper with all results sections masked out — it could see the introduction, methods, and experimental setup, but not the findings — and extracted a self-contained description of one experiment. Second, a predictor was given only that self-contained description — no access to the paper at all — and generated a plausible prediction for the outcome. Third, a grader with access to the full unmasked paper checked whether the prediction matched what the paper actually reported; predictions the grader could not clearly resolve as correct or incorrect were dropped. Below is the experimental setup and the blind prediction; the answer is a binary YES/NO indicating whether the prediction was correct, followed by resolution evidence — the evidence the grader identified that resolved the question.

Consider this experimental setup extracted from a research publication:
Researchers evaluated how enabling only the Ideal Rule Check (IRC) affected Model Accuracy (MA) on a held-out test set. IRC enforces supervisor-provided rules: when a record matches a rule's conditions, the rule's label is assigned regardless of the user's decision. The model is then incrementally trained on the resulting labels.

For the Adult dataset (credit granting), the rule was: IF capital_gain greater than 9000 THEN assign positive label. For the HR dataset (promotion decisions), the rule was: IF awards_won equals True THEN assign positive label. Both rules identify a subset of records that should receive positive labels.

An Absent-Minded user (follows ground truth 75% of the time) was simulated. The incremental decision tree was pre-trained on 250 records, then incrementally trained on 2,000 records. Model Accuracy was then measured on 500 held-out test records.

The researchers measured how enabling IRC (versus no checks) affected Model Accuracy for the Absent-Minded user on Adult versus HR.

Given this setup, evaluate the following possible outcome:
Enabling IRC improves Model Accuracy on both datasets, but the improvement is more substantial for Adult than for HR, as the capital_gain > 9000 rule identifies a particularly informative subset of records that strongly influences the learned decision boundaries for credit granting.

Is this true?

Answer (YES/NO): NO